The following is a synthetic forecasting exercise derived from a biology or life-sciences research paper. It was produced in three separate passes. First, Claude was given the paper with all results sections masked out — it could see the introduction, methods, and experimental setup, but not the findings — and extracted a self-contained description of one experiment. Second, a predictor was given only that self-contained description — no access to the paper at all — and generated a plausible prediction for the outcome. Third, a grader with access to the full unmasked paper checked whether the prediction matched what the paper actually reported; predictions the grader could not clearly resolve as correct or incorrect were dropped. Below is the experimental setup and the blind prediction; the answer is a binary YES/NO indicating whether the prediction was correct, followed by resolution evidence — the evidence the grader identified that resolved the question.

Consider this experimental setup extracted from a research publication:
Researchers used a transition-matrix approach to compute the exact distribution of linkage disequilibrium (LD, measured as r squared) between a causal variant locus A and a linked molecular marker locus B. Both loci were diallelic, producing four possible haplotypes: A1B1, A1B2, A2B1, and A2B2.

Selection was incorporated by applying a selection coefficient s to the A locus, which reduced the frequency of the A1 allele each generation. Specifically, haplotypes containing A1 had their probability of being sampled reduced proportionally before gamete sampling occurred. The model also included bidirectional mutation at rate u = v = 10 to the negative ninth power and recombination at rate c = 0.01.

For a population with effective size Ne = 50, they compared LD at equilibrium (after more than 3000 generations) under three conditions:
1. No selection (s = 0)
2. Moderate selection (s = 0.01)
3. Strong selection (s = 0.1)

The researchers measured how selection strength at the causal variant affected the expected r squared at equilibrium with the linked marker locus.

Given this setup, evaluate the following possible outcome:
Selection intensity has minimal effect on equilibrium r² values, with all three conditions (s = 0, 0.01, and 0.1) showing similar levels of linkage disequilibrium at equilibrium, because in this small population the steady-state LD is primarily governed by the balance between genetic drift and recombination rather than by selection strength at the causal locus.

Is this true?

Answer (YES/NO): NO